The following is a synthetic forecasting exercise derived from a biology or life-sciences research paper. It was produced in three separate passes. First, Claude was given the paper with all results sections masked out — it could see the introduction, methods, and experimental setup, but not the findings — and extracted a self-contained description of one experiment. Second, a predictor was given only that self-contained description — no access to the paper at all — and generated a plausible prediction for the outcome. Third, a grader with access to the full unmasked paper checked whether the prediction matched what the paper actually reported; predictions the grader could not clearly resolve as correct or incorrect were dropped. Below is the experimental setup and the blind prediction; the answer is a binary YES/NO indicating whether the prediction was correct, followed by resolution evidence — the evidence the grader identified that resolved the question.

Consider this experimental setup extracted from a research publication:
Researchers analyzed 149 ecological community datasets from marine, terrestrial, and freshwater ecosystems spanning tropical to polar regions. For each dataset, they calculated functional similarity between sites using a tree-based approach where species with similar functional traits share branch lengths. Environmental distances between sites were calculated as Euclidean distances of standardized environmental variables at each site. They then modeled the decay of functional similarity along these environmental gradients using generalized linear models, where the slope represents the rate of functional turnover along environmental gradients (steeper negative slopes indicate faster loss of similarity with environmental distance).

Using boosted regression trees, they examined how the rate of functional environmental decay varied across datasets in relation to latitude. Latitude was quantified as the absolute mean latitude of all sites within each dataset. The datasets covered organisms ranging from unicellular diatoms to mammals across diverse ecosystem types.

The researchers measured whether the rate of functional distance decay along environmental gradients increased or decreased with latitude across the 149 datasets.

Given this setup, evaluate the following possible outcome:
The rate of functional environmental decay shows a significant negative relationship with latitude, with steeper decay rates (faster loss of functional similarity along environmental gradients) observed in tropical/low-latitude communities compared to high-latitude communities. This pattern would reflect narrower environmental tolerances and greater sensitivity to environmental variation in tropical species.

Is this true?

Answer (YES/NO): YES